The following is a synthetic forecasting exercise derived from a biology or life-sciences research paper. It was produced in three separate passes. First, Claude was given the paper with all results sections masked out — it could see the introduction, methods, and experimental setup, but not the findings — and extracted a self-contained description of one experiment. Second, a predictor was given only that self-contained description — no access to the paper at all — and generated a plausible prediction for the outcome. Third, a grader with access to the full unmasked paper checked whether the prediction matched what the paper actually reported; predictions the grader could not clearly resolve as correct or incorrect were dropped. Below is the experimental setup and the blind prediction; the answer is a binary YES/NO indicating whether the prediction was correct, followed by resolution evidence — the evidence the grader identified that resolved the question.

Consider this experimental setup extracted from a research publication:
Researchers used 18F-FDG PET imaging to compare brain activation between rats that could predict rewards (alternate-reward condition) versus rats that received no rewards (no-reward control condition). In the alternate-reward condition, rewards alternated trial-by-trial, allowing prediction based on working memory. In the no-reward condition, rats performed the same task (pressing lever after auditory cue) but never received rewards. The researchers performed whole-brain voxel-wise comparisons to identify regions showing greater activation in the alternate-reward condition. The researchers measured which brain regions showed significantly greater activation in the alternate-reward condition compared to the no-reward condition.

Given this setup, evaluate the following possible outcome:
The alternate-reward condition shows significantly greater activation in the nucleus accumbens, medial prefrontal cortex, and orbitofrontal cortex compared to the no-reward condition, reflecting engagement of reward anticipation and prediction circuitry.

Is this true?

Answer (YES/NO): NO